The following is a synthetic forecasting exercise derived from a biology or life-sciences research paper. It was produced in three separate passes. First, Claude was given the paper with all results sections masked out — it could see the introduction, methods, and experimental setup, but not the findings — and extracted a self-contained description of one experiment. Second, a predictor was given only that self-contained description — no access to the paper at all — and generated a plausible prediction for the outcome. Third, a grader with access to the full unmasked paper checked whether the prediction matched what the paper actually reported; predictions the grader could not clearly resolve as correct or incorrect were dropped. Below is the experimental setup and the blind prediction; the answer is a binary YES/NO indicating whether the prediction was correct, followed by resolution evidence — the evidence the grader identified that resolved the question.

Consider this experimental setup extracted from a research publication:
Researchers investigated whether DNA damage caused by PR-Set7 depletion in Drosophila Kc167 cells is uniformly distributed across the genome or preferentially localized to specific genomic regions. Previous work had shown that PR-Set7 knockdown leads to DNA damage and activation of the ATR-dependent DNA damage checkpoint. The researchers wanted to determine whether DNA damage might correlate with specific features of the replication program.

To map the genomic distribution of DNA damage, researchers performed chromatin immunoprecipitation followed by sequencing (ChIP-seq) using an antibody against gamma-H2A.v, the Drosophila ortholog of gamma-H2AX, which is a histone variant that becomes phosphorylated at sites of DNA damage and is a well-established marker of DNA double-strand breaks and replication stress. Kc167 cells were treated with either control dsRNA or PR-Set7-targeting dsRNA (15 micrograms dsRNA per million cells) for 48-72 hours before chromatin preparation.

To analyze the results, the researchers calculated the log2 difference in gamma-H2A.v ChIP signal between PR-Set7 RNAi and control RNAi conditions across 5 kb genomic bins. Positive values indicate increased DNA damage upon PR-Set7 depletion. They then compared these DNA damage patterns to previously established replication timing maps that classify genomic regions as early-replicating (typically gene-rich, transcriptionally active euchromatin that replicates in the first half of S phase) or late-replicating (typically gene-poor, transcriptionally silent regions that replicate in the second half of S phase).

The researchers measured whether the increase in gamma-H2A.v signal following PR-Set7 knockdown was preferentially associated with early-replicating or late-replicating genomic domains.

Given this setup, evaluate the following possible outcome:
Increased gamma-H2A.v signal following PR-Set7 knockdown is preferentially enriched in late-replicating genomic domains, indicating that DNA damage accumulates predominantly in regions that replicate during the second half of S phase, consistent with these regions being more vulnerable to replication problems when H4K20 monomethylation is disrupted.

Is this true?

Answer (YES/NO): YES